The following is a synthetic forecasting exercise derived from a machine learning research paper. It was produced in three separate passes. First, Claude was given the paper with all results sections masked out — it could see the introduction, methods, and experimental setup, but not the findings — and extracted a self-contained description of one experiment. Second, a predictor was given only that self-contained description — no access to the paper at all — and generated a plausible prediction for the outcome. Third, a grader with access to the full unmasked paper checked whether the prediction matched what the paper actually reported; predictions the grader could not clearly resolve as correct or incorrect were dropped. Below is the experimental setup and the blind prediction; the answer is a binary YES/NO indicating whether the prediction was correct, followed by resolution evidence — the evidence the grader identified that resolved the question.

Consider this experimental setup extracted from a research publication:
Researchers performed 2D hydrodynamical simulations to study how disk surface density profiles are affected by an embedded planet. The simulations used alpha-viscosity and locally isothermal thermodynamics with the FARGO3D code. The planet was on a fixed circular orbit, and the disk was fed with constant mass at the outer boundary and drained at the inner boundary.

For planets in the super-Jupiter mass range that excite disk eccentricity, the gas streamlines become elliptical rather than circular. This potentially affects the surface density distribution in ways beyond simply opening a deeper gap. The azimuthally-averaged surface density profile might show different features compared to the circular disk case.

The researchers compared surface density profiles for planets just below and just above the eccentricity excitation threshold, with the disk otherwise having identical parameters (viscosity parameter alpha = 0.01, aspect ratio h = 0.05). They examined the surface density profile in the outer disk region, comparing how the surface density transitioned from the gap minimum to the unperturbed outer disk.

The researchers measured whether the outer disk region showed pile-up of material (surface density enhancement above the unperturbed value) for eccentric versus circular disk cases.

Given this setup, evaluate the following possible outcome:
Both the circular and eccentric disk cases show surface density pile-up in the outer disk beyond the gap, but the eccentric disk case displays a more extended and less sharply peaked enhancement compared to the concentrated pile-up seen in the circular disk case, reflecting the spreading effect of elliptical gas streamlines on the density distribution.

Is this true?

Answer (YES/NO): NO